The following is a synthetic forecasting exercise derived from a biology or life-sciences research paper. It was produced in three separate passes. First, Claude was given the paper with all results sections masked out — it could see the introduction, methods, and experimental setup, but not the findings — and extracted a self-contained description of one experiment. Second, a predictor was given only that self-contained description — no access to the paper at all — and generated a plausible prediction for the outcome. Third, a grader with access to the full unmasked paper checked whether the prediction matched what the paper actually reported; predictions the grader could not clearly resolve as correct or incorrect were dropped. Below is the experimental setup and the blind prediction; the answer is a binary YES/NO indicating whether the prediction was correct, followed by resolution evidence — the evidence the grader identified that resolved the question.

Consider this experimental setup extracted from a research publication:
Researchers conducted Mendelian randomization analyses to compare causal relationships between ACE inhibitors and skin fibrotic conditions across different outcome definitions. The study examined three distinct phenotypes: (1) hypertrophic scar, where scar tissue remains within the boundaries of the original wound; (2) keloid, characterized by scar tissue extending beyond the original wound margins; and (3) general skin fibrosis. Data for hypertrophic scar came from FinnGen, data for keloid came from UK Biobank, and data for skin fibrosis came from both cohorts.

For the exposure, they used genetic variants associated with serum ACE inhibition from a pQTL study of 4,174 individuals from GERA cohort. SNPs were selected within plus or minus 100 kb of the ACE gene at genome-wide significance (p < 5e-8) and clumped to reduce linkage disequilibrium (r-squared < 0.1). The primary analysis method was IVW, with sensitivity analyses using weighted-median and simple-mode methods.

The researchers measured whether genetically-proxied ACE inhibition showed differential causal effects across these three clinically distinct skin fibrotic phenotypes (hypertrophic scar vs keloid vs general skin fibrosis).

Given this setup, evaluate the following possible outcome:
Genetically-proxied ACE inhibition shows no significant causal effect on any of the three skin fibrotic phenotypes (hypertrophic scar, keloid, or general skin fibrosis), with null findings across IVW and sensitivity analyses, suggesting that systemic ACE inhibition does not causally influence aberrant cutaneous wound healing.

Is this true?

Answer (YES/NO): YES